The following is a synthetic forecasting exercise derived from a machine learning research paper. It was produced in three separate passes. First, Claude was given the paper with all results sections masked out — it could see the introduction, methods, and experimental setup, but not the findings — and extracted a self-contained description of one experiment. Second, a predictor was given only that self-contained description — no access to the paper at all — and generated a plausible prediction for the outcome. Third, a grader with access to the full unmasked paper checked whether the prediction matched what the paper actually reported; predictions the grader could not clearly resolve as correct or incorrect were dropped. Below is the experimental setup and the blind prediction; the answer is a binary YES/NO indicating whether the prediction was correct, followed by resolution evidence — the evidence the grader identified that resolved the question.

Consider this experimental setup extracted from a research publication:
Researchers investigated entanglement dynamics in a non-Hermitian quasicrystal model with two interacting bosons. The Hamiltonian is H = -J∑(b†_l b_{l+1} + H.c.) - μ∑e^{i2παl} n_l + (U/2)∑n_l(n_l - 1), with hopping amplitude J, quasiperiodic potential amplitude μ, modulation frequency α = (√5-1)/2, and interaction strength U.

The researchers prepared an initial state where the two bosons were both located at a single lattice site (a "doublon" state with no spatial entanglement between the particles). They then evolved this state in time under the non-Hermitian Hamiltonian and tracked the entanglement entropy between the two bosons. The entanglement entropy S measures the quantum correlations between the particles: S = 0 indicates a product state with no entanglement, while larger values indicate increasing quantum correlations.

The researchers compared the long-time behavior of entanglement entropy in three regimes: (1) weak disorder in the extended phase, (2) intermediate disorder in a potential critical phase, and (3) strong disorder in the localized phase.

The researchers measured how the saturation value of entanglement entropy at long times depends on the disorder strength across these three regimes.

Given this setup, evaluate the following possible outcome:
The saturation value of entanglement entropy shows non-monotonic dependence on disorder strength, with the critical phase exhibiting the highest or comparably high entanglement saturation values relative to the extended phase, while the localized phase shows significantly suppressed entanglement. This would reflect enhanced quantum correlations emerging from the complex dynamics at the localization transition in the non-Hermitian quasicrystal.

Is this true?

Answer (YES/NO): NO